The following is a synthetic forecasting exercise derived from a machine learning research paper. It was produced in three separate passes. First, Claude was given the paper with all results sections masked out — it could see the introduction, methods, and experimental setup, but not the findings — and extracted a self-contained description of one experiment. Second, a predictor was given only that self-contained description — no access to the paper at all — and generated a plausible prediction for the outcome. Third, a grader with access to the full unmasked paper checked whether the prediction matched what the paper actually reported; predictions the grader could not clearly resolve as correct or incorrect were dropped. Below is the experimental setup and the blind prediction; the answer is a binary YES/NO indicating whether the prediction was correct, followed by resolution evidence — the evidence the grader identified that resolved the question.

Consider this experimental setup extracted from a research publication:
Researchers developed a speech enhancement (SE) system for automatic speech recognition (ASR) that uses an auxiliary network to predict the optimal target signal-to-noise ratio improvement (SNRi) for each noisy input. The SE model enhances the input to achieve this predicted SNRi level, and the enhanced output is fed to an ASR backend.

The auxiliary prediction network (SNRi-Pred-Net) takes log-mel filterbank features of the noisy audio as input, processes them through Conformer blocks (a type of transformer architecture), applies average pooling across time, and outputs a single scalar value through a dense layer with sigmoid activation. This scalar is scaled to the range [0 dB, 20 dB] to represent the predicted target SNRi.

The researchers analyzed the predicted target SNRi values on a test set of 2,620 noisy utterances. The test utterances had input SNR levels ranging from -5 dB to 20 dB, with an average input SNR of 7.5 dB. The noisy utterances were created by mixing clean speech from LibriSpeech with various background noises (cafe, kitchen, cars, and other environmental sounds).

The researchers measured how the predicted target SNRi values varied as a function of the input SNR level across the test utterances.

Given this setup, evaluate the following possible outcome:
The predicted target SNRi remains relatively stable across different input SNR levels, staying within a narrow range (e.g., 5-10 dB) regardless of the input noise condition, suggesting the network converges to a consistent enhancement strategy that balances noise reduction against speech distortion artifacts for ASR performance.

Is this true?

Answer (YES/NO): NO